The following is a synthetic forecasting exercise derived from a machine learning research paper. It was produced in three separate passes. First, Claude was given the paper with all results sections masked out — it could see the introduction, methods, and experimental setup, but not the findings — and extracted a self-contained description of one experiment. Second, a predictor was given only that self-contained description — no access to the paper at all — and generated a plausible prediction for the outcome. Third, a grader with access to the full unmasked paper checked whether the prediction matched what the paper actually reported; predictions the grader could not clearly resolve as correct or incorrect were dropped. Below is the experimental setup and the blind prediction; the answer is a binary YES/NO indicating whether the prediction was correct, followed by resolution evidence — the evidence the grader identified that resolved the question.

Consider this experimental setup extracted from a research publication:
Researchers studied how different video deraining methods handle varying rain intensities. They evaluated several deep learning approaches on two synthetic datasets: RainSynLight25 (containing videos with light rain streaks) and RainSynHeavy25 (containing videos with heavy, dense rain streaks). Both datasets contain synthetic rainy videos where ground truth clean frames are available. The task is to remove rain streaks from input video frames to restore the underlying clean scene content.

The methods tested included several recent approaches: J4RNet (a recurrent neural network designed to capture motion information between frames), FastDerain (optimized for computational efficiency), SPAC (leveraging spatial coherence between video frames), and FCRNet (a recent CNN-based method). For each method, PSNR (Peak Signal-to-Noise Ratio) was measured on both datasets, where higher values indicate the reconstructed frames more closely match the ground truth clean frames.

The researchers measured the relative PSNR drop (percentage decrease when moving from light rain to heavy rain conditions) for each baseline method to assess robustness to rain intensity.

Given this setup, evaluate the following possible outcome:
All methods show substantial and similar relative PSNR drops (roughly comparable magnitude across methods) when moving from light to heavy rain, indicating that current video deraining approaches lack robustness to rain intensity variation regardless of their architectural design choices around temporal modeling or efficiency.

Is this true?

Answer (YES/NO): NO